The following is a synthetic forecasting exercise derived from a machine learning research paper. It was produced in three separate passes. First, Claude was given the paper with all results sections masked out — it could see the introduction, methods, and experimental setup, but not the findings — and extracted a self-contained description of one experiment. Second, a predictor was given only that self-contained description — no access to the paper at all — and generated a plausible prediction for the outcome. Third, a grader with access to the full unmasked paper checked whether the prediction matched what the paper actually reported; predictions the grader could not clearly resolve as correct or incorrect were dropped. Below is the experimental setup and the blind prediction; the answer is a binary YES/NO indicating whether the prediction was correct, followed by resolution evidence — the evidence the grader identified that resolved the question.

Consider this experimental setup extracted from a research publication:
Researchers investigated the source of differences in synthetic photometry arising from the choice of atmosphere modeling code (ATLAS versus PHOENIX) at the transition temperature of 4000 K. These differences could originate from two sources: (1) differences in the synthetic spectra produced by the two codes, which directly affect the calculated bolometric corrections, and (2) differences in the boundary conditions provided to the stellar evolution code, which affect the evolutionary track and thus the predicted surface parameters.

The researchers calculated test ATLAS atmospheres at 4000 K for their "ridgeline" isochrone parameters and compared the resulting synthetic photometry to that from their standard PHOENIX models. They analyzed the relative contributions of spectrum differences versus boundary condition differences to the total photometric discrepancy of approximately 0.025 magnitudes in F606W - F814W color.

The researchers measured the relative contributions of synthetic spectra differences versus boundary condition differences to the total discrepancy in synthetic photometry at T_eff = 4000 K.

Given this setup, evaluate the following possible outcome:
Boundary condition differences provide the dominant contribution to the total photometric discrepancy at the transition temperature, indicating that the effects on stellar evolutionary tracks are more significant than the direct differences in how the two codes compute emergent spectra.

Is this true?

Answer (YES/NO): NO